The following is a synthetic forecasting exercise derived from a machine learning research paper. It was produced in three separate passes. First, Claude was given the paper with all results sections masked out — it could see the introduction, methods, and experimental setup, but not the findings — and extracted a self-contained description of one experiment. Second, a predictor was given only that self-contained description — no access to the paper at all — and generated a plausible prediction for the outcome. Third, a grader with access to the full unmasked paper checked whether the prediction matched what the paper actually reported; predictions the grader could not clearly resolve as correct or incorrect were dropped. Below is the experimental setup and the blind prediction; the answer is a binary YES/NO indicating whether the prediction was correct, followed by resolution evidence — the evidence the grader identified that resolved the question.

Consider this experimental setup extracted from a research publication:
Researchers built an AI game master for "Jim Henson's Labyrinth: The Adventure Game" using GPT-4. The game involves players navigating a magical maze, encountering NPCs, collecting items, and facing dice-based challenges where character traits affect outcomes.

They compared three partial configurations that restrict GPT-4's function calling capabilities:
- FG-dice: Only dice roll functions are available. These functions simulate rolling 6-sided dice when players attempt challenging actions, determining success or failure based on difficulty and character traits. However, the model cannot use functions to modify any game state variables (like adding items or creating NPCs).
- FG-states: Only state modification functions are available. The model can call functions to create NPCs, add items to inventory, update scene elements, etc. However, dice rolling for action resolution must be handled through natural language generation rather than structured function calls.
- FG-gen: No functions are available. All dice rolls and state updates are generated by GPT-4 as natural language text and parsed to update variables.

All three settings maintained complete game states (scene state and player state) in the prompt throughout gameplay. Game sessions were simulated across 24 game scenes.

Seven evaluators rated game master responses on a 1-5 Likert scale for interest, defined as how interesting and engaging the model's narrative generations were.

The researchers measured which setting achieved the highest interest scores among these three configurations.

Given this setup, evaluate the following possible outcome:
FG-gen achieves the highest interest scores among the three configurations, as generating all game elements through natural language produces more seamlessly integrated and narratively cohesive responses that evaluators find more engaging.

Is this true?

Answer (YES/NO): NO